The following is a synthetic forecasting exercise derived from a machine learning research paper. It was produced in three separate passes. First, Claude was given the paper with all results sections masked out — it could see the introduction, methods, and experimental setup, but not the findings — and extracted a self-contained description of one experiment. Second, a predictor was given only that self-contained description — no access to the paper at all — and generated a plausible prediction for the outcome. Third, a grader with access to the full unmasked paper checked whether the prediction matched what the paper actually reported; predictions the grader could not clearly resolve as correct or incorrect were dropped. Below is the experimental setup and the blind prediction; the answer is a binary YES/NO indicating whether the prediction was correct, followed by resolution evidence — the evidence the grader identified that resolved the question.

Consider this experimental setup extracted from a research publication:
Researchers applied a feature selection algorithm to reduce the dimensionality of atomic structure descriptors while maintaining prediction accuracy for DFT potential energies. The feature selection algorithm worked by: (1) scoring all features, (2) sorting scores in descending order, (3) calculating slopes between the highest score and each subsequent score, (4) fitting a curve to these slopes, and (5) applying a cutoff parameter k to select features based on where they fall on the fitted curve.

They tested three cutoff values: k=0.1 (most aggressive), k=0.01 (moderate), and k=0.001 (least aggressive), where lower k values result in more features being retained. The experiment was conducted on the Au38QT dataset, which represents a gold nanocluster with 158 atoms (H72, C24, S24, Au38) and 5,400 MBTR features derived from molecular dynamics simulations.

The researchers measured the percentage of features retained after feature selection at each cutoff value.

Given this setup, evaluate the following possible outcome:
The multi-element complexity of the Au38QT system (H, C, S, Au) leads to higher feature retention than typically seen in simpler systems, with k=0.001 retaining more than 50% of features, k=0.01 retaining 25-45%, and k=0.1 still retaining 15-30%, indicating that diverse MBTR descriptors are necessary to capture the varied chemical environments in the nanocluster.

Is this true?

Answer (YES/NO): NO